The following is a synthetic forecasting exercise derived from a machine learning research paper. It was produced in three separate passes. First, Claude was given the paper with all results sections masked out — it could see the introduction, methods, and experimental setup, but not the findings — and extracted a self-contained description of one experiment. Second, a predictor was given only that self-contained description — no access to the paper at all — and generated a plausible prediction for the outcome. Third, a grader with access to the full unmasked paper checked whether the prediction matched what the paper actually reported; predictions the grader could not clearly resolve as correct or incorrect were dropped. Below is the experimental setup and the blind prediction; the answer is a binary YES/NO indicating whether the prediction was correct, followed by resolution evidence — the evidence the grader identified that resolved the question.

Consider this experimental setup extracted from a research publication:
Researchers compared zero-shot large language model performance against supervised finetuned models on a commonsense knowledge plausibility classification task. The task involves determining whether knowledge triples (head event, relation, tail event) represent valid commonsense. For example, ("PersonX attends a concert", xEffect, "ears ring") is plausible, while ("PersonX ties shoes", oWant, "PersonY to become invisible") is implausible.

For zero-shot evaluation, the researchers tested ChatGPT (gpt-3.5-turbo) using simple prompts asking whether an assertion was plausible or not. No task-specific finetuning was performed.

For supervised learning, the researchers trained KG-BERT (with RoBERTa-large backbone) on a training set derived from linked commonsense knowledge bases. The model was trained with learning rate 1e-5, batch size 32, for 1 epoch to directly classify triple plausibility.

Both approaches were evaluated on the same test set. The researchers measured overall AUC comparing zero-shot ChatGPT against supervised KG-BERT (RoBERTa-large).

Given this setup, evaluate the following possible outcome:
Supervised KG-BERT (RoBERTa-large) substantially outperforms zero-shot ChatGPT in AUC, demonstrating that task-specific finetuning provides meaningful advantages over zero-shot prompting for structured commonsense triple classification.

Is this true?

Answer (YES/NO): YES